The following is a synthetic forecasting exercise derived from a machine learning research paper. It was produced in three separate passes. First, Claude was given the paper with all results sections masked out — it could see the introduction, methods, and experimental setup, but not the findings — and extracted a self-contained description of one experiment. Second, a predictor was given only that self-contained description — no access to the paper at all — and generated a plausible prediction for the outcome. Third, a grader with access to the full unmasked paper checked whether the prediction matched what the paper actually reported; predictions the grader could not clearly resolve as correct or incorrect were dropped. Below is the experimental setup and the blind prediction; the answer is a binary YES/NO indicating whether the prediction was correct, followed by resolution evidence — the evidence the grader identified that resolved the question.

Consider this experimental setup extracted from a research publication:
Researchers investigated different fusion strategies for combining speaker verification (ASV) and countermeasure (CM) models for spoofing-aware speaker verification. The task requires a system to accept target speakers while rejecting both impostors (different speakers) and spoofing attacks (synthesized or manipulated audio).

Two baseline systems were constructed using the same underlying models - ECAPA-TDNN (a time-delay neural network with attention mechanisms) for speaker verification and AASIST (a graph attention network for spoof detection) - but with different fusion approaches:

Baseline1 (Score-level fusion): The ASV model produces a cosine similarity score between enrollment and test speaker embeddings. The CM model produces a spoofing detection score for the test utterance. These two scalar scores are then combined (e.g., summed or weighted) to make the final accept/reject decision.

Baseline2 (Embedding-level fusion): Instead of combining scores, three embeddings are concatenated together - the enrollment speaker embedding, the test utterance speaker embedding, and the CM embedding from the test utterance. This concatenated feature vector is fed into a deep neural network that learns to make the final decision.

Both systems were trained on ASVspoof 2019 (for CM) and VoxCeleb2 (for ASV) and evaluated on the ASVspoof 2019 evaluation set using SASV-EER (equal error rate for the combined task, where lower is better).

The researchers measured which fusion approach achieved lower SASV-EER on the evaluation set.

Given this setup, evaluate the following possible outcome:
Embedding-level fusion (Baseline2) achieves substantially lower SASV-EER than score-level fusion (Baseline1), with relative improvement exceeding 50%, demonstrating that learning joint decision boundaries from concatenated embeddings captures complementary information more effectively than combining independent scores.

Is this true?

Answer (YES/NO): YES